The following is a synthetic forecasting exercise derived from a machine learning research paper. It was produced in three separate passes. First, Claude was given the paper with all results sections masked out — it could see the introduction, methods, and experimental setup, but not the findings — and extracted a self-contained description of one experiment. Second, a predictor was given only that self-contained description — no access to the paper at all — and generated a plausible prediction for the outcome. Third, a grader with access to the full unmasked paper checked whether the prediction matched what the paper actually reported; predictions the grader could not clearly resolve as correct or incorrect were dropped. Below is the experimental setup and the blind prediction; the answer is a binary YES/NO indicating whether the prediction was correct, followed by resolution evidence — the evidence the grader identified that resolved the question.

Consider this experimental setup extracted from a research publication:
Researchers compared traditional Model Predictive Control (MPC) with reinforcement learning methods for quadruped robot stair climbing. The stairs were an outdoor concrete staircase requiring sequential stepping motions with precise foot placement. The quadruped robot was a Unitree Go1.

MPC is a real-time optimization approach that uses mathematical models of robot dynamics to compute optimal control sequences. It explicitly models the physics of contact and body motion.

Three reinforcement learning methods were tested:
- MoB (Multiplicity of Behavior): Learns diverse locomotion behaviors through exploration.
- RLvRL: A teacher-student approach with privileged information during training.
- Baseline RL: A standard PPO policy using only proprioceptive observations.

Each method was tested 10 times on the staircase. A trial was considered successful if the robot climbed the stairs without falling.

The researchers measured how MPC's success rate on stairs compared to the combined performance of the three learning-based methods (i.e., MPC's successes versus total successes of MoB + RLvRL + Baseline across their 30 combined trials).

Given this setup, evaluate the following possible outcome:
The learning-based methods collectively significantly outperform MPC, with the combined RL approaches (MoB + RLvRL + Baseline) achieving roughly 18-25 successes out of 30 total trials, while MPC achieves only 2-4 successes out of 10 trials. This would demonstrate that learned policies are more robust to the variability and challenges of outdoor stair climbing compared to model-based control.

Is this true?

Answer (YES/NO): NO